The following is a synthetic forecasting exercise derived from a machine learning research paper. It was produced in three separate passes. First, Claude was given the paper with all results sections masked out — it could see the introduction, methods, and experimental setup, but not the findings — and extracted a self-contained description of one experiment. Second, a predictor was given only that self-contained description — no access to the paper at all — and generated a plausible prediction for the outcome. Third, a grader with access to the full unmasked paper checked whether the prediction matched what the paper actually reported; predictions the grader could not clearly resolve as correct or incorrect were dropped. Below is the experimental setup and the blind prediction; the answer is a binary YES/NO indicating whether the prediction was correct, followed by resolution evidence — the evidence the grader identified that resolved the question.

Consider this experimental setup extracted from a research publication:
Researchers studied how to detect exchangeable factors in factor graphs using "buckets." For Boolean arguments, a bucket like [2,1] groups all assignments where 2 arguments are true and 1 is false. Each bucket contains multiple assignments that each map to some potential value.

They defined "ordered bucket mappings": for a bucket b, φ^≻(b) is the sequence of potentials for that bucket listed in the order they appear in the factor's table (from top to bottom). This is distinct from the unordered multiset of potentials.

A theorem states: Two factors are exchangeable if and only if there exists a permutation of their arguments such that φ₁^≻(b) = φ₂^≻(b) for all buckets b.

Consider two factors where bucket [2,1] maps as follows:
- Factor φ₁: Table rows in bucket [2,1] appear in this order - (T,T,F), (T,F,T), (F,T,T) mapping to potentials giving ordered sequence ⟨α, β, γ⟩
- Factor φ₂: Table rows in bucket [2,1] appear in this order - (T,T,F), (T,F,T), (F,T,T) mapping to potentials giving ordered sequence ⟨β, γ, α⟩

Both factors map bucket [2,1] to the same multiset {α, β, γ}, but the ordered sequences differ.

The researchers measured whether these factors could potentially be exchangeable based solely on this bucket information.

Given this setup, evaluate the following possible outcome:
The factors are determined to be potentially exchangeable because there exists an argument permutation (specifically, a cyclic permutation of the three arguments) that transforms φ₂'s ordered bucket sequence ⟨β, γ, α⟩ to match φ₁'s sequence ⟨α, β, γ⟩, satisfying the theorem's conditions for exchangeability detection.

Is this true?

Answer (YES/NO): YES